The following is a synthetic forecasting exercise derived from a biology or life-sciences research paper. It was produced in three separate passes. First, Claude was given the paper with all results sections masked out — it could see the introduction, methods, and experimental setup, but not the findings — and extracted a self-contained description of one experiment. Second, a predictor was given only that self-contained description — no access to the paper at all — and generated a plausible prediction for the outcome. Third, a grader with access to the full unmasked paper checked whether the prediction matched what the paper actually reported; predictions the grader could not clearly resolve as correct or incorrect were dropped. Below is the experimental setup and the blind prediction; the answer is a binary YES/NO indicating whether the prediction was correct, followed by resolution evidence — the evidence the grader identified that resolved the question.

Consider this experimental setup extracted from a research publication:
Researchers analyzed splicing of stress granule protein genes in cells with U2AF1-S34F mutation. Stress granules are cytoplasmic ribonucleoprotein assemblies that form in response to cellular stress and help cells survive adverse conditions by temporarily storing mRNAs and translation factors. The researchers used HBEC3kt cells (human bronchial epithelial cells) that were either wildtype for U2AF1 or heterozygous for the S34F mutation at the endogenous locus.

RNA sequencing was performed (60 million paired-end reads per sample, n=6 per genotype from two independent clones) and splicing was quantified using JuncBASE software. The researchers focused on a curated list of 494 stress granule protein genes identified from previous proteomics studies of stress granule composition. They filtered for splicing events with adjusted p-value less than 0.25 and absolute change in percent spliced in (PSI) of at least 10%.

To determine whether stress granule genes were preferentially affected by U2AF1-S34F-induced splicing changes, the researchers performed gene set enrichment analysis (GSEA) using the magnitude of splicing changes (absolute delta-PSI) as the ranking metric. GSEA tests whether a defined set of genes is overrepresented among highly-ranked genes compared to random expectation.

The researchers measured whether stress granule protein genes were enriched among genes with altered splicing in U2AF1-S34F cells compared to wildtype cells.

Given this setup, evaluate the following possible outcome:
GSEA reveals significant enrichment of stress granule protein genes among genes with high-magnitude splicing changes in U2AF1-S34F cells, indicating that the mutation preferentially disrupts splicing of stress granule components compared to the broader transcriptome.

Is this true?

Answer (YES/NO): YES